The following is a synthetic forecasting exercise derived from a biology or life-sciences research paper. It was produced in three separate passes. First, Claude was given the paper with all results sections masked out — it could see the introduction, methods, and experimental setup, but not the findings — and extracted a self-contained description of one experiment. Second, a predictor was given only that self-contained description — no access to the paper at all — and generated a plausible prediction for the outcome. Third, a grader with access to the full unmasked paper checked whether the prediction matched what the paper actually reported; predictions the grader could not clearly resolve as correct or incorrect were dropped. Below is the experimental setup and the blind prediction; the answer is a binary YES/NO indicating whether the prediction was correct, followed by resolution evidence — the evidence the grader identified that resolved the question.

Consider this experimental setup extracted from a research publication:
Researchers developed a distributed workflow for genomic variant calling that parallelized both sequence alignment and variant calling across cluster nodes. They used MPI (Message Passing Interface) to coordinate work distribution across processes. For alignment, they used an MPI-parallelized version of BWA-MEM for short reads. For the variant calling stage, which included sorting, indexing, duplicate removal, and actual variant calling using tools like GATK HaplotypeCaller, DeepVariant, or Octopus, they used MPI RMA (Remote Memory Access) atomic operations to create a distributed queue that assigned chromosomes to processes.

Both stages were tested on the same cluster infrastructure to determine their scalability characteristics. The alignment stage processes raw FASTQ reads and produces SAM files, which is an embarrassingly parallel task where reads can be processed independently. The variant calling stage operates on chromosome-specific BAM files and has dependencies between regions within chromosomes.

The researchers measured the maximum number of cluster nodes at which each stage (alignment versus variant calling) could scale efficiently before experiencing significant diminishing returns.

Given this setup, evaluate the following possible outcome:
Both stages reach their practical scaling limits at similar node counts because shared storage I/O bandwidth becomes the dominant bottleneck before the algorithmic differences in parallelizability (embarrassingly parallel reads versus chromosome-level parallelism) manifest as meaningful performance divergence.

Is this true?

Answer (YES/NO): NO